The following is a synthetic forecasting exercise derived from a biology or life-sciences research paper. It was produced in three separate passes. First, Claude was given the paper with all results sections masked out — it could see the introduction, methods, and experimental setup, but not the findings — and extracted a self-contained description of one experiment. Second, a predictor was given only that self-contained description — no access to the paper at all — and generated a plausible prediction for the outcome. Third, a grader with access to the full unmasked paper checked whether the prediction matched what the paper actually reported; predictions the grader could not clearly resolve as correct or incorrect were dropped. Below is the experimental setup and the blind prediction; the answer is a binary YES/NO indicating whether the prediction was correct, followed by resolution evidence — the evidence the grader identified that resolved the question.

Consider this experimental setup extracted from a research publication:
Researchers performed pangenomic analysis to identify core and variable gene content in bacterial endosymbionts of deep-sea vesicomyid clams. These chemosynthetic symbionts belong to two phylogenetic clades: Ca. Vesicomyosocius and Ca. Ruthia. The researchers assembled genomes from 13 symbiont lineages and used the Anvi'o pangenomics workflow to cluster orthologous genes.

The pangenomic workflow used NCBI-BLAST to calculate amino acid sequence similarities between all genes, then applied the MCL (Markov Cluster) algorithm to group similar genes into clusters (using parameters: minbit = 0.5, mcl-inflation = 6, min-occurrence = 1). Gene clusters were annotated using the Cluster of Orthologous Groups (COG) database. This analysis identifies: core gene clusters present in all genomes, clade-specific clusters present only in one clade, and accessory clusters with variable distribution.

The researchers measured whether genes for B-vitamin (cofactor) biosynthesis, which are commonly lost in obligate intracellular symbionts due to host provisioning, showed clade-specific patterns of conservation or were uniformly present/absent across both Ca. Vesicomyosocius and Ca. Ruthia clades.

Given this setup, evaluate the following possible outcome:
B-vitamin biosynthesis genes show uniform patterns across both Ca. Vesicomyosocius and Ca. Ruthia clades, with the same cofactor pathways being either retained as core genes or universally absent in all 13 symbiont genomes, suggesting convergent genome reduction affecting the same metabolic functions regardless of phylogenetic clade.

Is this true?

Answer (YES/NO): NO